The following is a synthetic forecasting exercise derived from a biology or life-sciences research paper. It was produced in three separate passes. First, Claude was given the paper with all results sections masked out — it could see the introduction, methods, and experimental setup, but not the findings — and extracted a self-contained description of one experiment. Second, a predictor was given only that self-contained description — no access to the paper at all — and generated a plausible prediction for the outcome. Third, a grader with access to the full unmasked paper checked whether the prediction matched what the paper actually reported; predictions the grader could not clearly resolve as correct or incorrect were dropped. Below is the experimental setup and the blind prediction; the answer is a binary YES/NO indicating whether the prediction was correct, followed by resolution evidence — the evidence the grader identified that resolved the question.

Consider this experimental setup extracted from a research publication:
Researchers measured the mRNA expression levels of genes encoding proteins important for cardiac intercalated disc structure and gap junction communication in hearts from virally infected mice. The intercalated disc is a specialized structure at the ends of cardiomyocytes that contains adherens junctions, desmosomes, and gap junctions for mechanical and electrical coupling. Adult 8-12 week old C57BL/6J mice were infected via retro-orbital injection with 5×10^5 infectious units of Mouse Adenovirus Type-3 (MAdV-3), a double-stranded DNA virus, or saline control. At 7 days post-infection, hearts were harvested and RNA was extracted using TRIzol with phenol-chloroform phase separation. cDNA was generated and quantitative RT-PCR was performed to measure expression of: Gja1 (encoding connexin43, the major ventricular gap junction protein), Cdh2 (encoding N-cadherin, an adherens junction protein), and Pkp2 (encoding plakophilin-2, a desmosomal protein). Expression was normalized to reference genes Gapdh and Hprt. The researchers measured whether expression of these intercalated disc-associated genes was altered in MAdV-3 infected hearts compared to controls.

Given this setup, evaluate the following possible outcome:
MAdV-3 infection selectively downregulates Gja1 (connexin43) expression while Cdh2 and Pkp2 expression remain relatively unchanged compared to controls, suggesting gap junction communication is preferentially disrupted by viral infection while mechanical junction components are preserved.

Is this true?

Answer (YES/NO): NO